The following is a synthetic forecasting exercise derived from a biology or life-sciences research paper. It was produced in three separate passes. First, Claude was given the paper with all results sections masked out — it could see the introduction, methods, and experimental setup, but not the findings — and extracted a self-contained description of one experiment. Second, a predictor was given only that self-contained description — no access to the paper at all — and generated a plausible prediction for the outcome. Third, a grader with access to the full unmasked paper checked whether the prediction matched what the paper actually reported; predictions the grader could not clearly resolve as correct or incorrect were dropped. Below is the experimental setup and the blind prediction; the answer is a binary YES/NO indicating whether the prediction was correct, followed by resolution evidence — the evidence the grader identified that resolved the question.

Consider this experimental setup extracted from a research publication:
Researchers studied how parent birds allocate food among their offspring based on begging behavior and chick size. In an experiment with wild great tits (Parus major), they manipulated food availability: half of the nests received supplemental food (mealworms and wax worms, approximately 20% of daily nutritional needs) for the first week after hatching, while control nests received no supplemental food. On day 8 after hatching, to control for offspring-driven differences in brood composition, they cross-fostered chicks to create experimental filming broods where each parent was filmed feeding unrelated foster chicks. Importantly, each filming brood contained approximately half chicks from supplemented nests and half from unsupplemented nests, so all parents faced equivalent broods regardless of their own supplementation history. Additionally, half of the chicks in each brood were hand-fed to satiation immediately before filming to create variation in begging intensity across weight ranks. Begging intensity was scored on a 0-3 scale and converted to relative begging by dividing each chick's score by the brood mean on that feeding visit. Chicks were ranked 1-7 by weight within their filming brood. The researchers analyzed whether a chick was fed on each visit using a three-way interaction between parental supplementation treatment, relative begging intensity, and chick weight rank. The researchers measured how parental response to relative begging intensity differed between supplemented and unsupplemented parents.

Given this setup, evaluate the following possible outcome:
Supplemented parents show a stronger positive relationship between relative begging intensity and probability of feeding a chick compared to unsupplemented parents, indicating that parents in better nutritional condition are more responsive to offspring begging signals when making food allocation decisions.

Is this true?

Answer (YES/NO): NO